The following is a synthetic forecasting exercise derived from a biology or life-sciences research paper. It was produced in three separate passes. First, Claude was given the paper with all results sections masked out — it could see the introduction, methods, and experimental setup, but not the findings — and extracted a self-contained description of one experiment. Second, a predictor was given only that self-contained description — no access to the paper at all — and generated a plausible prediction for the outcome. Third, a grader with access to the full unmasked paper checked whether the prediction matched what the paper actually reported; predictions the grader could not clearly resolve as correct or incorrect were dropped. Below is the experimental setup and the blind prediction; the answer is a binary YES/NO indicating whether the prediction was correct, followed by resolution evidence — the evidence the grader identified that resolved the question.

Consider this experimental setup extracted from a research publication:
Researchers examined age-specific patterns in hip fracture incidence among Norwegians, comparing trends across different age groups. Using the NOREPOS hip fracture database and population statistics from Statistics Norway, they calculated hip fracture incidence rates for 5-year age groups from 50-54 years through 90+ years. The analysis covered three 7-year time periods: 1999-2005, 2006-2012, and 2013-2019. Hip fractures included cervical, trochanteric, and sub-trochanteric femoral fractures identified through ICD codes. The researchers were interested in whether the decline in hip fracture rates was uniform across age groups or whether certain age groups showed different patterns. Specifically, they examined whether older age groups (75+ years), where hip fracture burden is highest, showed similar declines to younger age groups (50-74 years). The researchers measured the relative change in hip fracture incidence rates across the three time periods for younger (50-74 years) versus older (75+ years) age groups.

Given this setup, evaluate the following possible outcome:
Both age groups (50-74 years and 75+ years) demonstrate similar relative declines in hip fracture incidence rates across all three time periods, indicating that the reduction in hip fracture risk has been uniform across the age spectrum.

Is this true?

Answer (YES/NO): NO